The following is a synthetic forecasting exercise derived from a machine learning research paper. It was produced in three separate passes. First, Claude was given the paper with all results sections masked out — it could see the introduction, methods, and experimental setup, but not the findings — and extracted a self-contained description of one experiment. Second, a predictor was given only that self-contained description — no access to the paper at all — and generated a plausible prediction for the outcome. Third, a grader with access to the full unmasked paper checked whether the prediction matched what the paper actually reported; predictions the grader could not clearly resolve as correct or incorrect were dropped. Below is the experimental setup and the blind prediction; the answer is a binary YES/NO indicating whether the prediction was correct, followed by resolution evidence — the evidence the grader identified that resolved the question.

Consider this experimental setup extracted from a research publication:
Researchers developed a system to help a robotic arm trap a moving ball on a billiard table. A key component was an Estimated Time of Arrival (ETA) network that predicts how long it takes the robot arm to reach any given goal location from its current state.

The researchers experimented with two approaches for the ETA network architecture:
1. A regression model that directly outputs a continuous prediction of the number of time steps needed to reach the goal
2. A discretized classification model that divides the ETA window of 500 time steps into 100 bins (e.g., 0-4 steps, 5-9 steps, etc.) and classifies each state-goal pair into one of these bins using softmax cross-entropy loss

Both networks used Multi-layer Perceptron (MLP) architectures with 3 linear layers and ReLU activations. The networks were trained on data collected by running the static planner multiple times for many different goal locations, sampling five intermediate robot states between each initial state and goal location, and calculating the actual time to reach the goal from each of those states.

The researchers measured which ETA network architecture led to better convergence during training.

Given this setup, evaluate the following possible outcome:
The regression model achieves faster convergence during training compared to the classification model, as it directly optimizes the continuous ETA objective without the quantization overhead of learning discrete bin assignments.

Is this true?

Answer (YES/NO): NO